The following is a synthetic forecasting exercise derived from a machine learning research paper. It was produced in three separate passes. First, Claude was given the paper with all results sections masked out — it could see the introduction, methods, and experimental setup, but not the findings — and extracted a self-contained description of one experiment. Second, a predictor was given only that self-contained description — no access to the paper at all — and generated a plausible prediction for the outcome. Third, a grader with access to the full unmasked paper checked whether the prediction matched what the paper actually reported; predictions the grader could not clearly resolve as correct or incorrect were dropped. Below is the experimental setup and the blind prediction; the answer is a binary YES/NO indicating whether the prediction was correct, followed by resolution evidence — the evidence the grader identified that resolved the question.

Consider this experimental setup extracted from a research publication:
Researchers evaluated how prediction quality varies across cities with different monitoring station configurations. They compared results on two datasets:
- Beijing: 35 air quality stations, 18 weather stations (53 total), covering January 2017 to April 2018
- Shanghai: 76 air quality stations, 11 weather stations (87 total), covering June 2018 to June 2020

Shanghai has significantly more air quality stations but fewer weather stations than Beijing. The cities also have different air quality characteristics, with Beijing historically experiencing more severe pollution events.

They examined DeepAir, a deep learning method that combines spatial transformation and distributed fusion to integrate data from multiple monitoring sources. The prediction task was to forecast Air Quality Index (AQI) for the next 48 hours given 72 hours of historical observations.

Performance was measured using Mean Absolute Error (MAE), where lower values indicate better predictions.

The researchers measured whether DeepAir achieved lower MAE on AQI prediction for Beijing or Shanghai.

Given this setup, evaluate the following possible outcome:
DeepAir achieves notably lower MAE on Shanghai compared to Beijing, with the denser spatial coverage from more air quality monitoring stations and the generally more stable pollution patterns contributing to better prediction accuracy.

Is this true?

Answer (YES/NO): YES